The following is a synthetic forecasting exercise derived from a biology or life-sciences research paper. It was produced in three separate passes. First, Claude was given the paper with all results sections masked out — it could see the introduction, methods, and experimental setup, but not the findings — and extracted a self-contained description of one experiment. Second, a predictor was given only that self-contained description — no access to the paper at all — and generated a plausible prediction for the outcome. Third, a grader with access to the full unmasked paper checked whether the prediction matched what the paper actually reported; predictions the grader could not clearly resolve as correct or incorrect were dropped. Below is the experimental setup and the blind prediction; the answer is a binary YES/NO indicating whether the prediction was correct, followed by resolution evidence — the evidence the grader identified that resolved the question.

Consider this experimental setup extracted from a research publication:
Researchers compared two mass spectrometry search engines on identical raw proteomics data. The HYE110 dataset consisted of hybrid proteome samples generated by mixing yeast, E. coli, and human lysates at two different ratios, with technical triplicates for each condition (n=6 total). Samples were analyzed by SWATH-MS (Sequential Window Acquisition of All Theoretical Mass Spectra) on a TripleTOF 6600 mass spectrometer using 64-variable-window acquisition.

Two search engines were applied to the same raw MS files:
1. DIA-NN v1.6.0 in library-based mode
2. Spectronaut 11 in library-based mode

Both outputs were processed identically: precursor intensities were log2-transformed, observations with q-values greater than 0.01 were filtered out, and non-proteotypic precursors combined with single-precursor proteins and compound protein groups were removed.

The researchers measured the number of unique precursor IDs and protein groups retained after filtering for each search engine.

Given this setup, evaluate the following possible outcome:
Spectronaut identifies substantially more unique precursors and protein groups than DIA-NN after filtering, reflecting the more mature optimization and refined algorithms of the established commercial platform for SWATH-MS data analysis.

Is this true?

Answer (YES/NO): NO